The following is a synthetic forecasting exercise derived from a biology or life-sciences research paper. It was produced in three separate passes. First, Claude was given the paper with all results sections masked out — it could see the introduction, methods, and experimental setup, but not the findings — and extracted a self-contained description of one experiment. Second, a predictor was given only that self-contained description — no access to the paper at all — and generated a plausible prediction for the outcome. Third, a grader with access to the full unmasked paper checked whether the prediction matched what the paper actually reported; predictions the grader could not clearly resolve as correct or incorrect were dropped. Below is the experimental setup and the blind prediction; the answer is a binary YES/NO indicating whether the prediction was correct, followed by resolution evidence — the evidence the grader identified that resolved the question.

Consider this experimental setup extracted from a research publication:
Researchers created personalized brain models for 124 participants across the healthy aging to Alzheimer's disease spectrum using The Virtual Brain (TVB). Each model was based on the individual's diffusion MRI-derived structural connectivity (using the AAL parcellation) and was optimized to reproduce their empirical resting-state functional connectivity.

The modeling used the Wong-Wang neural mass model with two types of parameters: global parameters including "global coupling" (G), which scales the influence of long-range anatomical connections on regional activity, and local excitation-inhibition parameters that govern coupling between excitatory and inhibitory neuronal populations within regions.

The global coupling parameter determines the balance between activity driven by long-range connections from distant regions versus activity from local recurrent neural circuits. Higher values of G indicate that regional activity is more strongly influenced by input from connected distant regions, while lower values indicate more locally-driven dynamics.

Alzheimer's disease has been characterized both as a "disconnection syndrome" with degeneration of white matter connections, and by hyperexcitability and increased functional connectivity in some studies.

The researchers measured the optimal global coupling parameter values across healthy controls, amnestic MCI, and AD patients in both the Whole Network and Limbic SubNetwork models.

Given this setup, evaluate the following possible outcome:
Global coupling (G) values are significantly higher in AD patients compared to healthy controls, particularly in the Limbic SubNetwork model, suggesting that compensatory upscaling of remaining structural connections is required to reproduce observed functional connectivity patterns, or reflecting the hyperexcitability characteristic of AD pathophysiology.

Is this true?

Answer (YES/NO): NO